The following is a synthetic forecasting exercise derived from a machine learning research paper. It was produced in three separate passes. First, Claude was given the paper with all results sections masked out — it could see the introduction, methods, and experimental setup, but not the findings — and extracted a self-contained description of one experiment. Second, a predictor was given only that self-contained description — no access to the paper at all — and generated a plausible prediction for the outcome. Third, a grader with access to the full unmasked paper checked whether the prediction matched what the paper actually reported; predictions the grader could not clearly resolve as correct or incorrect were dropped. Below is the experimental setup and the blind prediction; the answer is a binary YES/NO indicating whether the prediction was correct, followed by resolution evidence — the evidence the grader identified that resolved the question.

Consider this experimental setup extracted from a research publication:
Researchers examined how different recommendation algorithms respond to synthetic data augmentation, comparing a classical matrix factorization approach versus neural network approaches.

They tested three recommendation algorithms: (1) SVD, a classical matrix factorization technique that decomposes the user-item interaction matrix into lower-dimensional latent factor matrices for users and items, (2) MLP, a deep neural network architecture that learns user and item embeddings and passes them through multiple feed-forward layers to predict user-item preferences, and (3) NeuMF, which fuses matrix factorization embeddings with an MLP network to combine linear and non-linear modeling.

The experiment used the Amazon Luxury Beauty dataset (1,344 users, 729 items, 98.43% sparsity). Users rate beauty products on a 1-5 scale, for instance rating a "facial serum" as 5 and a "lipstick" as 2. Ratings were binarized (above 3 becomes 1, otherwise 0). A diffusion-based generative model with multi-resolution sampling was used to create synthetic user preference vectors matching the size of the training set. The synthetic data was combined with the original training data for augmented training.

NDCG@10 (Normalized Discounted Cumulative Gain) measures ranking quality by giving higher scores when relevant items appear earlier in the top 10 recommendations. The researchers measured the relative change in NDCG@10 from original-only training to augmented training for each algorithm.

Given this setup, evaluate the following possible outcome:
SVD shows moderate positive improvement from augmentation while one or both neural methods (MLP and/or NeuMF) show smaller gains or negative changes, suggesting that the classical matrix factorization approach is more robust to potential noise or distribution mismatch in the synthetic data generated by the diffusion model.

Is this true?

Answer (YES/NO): YES